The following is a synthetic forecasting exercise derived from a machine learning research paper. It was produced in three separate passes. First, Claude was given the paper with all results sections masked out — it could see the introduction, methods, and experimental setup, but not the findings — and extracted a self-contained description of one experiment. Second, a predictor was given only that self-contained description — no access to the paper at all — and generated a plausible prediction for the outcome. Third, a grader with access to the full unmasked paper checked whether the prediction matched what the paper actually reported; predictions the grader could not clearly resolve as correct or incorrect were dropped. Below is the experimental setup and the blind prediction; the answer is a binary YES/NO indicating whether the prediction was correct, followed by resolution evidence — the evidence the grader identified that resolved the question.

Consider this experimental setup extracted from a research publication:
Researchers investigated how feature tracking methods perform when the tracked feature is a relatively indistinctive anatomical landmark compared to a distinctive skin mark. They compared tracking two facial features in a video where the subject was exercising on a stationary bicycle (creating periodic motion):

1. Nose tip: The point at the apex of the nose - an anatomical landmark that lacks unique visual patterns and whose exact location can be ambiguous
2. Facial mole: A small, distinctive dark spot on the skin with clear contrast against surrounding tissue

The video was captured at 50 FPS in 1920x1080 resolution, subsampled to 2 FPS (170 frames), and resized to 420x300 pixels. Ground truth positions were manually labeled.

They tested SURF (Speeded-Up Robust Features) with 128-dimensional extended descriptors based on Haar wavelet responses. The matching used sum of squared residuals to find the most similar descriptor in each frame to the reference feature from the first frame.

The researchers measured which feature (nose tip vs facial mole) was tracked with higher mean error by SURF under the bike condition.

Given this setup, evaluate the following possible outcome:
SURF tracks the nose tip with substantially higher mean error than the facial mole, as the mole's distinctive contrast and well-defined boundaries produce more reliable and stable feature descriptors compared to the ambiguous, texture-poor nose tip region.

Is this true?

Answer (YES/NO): YES